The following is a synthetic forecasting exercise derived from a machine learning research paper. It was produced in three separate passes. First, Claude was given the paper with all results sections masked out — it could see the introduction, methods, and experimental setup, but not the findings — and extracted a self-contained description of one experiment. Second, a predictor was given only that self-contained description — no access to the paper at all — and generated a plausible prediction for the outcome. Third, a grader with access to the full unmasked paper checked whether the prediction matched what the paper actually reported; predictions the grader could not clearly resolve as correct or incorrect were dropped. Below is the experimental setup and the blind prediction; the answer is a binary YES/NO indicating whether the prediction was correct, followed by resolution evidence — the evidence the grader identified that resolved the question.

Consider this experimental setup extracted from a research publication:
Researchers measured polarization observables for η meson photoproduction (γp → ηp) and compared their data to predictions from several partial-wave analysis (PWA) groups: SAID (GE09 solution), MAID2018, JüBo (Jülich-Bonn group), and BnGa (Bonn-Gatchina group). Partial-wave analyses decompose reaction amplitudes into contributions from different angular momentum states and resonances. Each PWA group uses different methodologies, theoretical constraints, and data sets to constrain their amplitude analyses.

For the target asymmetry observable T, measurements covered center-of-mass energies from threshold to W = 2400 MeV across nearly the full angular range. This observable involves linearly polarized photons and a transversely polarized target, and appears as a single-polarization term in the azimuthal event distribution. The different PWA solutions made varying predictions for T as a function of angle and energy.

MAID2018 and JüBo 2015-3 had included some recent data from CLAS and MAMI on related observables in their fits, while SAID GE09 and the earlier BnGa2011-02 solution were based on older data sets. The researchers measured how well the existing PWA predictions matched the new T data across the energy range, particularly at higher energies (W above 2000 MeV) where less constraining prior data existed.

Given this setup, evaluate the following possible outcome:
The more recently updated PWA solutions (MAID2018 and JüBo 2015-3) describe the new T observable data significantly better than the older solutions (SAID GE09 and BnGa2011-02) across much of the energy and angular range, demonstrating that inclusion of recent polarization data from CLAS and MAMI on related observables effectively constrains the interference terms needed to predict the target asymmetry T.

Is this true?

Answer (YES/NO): NO